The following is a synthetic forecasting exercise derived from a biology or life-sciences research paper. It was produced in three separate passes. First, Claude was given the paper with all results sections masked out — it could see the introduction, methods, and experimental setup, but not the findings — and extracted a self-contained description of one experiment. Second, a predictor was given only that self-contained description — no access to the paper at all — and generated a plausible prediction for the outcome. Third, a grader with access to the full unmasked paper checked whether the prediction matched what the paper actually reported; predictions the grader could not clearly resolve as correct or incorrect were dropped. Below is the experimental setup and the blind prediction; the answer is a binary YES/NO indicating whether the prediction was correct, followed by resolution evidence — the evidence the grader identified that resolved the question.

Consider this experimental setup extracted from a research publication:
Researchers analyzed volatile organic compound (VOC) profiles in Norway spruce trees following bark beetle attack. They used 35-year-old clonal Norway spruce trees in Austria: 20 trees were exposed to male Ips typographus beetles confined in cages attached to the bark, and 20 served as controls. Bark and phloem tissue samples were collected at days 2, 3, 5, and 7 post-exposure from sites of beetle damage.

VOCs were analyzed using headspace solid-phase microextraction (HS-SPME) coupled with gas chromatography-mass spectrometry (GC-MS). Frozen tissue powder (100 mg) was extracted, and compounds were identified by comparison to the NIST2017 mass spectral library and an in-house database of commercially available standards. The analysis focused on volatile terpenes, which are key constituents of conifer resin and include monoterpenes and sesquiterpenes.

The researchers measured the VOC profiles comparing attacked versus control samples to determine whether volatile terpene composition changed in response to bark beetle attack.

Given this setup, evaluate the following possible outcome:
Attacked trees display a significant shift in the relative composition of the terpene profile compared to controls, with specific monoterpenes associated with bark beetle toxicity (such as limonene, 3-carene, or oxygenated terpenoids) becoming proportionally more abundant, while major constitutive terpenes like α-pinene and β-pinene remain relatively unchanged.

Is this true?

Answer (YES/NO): NO